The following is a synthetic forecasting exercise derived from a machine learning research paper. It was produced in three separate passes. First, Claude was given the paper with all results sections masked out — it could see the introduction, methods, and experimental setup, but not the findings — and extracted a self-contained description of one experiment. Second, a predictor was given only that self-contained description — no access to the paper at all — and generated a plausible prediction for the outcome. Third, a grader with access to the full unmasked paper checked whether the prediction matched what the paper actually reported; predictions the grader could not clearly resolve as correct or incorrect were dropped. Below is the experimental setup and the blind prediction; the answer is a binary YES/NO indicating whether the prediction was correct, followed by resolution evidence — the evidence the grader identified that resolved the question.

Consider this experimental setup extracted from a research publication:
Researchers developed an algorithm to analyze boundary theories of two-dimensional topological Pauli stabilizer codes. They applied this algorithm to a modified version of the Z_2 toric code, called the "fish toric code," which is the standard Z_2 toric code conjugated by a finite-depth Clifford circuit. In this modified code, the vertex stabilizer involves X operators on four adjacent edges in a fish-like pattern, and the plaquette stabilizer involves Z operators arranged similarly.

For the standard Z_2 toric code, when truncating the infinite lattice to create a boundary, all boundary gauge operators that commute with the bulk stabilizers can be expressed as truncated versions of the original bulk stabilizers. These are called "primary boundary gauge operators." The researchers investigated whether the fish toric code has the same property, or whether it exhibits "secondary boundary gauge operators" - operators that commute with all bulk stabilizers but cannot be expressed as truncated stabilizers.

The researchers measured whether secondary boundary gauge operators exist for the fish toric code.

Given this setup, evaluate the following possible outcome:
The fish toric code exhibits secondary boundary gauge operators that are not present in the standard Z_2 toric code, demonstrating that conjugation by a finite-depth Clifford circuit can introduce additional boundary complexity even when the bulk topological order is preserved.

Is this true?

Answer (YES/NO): YES